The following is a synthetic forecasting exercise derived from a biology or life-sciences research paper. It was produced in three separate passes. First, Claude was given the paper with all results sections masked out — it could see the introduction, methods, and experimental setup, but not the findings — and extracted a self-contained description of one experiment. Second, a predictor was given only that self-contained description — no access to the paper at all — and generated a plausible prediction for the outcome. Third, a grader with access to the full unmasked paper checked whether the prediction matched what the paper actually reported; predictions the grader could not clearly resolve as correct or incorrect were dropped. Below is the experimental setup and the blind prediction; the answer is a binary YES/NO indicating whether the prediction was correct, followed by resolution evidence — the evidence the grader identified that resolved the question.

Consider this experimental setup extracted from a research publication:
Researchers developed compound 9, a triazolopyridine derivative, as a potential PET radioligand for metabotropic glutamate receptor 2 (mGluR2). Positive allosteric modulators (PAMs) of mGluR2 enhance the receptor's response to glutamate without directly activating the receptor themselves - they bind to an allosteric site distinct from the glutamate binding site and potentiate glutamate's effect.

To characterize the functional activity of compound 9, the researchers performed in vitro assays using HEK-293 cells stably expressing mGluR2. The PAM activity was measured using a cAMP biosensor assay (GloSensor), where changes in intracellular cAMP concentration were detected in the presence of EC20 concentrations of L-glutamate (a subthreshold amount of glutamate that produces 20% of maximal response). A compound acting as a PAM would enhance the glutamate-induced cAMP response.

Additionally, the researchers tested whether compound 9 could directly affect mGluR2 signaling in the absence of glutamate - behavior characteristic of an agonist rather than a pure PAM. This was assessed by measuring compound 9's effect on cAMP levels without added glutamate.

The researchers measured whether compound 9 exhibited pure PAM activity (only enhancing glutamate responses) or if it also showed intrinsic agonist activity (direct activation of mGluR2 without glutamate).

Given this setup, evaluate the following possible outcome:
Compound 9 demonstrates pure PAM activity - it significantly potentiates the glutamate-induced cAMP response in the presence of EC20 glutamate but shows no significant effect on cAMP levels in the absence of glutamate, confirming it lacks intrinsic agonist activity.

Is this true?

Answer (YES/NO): NO